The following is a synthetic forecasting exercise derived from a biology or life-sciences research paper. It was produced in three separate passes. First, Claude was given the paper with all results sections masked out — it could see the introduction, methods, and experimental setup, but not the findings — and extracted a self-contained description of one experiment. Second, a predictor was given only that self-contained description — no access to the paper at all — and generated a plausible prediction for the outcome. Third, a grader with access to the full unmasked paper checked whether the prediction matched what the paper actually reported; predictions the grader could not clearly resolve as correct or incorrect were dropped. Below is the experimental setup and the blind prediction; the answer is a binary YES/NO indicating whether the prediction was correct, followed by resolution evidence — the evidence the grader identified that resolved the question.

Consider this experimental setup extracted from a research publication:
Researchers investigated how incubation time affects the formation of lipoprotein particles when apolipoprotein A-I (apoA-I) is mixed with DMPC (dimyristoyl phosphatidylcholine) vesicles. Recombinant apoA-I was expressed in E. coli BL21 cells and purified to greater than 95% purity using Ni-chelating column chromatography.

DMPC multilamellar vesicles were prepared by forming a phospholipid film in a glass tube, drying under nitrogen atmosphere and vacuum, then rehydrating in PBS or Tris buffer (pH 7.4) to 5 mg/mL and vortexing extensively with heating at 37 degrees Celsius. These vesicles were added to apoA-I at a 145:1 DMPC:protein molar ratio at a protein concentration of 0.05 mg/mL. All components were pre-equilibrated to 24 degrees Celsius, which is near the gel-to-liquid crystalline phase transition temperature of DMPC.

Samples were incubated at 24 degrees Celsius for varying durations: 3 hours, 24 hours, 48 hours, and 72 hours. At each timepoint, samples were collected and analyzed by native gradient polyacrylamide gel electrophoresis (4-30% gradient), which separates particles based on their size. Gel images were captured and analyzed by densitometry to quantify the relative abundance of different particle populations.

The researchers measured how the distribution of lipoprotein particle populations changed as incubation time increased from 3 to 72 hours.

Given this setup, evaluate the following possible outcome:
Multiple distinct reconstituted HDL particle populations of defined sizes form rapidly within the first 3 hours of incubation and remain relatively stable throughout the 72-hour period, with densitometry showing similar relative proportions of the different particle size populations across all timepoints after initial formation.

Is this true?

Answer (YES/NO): NO